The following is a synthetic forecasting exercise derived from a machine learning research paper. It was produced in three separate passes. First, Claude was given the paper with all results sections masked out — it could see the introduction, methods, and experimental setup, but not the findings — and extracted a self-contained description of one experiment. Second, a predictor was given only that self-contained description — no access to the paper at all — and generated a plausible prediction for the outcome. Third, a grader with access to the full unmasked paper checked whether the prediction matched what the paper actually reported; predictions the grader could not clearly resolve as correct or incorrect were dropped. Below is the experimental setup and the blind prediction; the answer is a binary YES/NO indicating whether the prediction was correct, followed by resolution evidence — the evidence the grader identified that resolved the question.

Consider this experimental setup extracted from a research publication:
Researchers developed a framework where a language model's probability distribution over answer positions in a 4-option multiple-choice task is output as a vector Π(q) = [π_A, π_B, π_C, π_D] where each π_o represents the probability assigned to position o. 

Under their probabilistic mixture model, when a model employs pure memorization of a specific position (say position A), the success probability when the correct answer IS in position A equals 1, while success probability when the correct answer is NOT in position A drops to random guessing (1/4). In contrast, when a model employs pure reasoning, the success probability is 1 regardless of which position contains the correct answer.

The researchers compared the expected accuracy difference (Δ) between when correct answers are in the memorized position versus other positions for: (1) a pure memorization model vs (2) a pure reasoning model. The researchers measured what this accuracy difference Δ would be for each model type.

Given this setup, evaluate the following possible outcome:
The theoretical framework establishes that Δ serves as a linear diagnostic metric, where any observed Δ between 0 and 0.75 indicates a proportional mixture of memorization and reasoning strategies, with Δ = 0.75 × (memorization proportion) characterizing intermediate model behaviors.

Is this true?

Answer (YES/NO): YES